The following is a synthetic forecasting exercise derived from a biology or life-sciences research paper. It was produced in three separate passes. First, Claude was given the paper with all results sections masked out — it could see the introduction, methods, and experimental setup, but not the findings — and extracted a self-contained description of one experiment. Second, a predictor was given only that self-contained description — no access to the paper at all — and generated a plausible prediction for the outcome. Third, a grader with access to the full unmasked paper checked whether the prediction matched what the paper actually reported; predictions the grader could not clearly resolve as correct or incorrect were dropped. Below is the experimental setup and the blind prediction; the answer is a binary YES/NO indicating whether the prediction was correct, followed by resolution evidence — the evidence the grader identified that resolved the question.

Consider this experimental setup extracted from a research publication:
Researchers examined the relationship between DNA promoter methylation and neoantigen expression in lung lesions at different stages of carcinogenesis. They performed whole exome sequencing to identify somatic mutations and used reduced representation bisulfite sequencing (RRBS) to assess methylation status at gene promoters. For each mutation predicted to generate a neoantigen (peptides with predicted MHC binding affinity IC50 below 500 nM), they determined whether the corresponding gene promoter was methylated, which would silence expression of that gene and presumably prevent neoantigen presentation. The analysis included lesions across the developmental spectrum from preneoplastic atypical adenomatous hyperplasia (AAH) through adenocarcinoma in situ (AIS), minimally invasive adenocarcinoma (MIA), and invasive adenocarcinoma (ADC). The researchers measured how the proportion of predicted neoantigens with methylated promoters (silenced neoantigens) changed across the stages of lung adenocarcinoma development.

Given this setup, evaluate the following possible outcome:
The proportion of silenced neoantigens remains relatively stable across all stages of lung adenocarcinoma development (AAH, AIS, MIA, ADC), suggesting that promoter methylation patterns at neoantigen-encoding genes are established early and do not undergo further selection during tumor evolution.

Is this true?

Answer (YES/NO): NO